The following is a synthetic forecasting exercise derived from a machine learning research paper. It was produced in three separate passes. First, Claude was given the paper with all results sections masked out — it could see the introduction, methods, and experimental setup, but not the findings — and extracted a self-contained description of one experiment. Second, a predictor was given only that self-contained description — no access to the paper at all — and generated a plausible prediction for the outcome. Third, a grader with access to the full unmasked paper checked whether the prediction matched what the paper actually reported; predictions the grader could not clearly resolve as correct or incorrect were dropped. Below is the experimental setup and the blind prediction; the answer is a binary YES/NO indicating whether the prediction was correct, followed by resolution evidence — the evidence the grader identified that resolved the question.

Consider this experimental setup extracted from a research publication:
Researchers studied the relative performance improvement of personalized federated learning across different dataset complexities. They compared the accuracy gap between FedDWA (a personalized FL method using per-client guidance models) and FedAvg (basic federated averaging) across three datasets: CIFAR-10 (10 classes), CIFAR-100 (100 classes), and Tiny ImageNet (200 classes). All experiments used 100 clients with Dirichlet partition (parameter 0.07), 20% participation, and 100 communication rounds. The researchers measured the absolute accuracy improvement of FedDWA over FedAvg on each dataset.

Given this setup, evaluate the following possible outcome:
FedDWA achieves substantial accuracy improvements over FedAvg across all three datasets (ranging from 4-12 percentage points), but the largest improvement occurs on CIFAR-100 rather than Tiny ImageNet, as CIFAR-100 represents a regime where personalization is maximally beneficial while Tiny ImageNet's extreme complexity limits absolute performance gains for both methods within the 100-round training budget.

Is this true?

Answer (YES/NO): NO